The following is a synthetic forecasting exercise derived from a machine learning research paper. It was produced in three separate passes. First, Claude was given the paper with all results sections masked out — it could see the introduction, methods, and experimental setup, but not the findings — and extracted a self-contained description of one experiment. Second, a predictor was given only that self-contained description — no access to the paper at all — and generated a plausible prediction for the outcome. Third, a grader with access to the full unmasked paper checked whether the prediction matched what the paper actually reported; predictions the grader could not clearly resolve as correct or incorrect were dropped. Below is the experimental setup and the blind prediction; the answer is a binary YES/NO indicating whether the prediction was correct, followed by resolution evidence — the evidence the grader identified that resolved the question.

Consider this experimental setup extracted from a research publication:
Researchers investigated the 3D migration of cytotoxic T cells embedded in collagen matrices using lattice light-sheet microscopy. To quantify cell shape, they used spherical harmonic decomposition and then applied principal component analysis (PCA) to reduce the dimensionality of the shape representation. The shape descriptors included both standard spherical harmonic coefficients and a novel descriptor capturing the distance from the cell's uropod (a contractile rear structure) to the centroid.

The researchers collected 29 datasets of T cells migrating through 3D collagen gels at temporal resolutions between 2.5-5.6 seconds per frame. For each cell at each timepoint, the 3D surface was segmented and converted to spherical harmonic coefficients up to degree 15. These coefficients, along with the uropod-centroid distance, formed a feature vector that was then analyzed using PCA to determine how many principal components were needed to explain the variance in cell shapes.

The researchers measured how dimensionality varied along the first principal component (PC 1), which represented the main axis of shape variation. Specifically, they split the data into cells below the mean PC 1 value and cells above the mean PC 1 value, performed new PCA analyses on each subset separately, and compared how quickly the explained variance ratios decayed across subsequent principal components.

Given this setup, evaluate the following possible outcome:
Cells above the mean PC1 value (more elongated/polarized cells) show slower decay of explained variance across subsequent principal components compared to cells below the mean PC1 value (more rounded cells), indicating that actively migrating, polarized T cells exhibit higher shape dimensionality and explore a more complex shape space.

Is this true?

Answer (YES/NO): NO